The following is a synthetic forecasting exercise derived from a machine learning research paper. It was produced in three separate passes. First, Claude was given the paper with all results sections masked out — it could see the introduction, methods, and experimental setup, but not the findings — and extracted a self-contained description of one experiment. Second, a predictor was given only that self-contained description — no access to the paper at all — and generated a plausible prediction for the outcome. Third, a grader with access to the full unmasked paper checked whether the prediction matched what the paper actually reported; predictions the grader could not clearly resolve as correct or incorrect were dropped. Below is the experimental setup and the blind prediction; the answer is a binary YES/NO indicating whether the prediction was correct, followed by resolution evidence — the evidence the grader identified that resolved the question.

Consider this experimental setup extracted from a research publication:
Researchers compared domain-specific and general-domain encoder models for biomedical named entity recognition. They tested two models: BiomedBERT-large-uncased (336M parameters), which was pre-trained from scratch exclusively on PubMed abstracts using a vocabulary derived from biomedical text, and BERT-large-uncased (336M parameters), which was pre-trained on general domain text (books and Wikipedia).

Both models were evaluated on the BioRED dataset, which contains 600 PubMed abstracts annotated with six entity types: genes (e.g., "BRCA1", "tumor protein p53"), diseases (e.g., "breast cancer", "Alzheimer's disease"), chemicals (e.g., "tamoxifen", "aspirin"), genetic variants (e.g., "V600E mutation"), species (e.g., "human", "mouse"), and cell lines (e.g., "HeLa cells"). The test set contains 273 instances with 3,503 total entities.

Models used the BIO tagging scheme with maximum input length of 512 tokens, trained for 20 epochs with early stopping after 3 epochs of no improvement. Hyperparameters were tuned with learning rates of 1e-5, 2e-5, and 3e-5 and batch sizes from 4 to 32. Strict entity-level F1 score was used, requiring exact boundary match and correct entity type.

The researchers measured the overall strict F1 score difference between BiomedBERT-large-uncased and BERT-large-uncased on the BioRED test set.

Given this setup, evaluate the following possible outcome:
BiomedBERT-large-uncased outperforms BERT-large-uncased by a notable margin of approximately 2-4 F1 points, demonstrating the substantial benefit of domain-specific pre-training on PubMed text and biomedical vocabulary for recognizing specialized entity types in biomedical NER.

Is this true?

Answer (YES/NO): NO